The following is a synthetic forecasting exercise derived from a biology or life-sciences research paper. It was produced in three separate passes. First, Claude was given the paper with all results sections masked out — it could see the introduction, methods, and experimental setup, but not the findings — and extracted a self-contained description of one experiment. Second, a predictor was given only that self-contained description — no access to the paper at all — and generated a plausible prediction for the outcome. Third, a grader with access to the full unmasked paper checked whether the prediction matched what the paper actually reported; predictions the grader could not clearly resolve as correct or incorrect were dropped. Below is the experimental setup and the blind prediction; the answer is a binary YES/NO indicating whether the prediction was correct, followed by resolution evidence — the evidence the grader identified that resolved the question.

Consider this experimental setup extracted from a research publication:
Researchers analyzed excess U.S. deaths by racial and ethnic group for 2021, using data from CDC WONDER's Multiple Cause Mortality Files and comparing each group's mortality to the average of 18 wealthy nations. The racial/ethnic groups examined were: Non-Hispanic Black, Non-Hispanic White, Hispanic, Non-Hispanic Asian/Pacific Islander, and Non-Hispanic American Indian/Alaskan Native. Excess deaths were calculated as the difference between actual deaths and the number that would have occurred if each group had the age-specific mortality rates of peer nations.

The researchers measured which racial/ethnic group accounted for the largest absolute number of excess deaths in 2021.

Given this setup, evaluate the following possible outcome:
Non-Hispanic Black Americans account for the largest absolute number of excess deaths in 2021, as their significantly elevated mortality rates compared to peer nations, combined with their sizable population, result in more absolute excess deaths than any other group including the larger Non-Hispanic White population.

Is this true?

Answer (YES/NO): NO